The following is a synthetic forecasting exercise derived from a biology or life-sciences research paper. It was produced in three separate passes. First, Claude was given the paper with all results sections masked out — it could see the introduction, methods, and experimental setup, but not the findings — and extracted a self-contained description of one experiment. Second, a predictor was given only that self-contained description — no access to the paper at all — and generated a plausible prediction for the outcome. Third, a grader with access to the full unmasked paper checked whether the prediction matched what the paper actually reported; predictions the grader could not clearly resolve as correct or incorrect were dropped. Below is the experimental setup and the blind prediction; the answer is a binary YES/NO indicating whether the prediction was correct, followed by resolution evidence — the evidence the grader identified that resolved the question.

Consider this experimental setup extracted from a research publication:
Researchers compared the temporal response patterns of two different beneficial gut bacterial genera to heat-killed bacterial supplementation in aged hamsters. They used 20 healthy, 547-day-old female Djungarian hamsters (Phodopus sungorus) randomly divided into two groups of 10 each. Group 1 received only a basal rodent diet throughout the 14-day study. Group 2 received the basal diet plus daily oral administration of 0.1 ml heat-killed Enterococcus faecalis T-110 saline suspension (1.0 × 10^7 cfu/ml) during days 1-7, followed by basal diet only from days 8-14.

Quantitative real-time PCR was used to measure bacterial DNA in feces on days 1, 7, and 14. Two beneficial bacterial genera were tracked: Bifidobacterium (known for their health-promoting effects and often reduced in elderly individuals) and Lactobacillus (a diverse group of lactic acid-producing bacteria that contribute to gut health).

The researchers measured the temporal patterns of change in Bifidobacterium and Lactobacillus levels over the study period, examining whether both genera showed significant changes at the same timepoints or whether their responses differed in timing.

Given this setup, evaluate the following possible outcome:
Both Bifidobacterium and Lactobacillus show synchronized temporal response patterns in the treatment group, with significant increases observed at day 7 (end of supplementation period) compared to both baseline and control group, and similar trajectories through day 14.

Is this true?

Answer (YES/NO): NO